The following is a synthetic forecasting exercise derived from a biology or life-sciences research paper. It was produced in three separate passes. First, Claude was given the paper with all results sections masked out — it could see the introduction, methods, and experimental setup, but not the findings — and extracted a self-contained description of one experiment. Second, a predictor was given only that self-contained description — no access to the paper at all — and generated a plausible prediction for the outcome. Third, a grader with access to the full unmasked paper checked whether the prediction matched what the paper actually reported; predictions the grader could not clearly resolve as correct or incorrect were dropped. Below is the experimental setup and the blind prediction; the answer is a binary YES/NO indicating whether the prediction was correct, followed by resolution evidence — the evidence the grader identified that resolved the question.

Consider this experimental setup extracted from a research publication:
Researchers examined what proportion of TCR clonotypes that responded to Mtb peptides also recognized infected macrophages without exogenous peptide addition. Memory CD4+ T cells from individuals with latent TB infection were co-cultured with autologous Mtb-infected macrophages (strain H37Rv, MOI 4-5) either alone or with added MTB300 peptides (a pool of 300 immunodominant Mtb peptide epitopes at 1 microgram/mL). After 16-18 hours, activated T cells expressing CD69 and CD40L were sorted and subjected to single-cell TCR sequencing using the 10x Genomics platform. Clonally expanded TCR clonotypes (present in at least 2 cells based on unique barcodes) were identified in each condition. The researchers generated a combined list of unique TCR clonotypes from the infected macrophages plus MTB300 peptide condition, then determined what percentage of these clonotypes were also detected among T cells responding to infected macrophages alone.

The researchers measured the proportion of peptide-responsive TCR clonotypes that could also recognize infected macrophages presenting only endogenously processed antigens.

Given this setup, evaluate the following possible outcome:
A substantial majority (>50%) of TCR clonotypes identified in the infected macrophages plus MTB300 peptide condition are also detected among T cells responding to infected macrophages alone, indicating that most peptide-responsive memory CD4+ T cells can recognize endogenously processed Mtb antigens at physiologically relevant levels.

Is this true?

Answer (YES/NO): YES